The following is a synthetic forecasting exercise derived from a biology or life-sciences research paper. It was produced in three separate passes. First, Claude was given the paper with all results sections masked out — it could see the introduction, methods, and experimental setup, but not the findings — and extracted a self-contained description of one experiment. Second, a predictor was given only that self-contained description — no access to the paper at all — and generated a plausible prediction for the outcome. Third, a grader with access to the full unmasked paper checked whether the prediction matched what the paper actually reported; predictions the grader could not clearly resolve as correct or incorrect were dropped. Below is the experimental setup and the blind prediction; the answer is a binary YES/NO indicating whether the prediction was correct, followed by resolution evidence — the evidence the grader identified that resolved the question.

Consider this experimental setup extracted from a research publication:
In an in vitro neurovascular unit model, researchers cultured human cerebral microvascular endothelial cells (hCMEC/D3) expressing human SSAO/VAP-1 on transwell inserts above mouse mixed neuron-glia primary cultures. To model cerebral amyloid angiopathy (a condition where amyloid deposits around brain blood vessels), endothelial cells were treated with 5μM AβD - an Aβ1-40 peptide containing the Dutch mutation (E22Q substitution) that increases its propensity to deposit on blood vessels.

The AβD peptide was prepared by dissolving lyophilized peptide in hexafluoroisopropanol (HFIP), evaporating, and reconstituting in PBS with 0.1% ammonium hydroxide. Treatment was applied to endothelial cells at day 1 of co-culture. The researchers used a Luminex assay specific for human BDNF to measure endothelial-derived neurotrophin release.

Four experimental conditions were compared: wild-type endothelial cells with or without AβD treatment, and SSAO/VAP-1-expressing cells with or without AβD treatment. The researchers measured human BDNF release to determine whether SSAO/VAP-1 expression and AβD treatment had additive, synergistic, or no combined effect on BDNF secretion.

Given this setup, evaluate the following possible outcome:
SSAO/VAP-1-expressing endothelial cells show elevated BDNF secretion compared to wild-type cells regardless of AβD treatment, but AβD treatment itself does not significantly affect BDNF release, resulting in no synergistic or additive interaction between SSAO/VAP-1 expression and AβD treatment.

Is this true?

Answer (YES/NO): NO